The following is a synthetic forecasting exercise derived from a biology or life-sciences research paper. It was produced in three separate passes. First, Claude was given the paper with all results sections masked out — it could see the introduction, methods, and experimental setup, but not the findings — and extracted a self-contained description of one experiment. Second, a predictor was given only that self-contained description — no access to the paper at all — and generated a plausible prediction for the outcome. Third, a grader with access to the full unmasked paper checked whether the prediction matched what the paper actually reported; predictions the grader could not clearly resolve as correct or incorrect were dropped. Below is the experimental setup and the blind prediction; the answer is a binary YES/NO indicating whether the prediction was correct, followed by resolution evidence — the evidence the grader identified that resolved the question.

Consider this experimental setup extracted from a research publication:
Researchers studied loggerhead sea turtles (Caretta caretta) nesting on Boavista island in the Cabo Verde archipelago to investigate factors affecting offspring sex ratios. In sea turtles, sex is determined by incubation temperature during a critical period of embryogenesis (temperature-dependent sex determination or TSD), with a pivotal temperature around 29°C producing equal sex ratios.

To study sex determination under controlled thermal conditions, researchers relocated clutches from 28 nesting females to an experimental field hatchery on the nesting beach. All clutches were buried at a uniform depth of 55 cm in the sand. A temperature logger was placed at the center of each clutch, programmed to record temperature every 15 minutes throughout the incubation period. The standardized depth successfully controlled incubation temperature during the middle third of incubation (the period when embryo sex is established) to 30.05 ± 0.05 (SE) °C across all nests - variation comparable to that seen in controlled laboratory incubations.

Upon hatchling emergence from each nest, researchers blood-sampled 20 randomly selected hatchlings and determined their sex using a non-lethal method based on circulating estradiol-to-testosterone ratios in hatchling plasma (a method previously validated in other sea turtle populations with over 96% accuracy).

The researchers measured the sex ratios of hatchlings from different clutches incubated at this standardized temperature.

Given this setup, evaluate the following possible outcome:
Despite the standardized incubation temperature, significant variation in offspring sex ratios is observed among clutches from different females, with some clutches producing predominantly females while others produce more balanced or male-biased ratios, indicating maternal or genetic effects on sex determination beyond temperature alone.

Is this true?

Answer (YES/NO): YES